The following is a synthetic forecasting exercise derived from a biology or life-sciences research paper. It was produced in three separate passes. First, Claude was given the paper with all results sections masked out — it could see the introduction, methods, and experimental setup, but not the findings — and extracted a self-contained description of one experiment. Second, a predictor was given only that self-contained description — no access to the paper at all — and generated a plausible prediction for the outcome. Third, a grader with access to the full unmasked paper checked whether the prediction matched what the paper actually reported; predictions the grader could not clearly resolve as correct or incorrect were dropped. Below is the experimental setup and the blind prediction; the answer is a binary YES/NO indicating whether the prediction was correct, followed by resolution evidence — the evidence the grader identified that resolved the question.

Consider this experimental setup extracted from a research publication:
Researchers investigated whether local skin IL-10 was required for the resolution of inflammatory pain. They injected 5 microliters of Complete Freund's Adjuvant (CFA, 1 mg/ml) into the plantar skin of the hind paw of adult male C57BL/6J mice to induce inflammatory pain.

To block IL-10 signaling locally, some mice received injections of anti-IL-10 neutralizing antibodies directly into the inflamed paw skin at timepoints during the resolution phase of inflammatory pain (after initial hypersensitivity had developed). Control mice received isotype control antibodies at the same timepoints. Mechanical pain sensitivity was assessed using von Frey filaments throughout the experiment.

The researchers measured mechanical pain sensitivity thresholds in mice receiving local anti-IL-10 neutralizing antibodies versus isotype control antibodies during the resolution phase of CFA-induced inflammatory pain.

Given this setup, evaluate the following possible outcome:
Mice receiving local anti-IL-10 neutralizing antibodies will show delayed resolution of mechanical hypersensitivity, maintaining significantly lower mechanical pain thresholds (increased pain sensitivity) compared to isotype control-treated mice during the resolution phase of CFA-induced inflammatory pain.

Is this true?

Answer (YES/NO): YES